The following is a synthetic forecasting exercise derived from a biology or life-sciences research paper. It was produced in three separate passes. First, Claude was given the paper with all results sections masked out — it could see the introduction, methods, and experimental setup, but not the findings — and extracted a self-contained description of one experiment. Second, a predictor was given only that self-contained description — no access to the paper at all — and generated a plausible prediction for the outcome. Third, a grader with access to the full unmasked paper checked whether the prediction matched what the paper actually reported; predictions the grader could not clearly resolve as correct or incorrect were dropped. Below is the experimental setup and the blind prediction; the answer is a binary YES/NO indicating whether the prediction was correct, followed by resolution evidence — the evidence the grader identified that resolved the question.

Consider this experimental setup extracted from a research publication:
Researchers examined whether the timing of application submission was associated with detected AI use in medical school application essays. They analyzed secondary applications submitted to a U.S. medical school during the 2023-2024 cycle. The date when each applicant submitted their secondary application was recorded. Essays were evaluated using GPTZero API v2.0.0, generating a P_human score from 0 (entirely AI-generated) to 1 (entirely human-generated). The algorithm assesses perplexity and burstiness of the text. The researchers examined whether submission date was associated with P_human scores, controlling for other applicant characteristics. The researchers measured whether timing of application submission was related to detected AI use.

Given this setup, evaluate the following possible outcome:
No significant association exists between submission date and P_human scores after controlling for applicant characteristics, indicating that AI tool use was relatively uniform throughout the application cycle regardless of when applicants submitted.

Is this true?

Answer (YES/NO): YES